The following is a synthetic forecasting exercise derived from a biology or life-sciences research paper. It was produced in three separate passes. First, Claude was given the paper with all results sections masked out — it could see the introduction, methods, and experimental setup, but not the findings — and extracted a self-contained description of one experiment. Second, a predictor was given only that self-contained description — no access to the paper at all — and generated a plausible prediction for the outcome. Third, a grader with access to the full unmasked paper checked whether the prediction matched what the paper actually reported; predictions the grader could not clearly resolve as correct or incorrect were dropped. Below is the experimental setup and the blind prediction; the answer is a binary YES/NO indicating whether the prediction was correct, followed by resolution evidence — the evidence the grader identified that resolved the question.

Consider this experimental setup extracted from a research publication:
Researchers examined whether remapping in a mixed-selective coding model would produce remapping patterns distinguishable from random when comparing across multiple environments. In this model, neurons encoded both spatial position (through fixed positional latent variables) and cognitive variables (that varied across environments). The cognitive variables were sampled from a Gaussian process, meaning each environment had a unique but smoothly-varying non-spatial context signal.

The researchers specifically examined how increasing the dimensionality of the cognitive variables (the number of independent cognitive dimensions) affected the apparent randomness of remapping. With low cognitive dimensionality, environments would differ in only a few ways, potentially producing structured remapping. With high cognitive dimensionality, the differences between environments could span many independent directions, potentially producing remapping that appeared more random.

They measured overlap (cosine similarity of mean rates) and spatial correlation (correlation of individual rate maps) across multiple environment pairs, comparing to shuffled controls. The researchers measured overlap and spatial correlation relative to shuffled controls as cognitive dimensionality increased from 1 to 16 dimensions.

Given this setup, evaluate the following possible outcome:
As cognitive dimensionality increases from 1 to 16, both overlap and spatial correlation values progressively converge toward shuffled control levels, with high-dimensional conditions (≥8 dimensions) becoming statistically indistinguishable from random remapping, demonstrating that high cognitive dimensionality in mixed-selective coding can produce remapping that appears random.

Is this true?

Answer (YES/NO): NO